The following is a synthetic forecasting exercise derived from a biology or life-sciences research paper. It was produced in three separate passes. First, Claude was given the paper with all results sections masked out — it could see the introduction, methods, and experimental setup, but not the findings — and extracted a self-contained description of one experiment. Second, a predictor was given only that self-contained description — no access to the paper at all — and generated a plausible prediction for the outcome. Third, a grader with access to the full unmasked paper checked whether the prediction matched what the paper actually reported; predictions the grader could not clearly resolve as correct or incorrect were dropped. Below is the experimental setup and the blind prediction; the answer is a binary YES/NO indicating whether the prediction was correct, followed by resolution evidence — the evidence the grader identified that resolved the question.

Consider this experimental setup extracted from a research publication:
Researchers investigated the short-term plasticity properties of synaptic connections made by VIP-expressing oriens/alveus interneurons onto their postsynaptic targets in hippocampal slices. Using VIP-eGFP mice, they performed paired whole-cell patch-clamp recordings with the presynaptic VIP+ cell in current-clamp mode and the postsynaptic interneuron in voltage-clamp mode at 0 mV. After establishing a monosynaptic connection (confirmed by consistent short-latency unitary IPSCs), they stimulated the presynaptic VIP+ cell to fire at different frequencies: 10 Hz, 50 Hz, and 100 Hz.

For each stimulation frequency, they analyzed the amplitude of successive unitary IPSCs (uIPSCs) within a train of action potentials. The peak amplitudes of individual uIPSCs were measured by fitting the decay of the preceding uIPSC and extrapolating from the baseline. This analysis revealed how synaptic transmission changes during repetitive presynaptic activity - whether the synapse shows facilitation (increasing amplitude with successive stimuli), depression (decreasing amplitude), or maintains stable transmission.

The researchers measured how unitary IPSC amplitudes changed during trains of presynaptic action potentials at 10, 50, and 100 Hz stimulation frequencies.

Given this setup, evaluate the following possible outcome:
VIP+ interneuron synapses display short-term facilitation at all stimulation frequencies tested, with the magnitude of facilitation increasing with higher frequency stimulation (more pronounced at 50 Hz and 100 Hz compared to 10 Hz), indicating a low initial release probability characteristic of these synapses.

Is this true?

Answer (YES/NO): NO